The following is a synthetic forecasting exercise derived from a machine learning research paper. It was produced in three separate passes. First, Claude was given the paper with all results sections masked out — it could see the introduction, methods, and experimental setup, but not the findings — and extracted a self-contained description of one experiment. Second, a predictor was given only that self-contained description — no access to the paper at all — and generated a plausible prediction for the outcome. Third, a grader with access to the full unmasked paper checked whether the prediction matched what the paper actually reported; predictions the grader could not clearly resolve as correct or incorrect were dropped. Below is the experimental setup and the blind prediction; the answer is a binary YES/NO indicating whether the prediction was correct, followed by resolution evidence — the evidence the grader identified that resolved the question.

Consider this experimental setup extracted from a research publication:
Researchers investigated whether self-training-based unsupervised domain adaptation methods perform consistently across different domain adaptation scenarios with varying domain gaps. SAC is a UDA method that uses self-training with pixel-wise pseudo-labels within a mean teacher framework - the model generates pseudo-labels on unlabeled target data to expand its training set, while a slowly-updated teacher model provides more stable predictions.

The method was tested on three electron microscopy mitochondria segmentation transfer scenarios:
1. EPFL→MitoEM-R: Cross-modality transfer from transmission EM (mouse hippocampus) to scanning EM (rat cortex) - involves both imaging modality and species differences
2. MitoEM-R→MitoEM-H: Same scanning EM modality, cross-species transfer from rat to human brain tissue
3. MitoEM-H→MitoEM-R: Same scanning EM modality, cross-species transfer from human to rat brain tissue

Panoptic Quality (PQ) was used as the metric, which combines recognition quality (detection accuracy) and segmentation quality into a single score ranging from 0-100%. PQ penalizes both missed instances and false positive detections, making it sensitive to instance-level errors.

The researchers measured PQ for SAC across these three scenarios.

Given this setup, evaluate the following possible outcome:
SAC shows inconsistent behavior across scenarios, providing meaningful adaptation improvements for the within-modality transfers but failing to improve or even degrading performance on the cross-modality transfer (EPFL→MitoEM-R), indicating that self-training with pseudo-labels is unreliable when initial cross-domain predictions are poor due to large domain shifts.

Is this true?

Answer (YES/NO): NO